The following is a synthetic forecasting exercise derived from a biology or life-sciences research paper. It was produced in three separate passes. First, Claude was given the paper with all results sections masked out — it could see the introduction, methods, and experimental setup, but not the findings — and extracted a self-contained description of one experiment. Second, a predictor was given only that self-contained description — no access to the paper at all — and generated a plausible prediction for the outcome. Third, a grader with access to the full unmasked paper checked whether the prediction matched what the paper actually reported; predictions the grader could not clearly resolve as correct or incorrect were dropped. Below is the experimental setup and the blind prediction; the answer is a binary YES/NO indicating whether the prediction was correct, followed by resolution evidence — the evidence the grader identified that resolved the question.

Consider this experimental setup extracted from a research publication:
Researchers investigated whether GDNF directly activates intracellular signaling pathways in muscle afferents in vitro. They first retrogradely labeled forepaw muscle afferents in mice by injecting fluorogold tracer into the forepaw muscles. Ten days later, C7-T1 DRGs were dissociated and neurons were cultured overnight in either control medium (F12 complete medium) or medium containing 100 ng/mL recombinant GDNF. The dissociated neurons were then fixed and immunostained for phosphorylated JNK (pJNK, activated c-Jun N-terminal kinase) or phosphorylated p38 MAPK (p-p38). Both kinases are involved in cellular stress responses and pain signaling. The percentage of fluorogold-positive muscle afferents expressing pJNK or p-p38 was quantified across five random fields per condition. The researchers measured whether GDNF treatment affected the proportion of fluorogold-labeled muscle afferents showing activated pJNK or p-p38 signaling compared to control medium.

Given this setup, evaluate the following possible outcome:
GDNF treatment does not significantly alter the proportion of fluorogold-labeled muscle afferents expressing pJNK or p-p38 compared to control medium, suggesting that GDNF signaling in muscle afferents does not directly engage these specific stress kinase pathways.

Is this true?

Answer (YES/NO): YES